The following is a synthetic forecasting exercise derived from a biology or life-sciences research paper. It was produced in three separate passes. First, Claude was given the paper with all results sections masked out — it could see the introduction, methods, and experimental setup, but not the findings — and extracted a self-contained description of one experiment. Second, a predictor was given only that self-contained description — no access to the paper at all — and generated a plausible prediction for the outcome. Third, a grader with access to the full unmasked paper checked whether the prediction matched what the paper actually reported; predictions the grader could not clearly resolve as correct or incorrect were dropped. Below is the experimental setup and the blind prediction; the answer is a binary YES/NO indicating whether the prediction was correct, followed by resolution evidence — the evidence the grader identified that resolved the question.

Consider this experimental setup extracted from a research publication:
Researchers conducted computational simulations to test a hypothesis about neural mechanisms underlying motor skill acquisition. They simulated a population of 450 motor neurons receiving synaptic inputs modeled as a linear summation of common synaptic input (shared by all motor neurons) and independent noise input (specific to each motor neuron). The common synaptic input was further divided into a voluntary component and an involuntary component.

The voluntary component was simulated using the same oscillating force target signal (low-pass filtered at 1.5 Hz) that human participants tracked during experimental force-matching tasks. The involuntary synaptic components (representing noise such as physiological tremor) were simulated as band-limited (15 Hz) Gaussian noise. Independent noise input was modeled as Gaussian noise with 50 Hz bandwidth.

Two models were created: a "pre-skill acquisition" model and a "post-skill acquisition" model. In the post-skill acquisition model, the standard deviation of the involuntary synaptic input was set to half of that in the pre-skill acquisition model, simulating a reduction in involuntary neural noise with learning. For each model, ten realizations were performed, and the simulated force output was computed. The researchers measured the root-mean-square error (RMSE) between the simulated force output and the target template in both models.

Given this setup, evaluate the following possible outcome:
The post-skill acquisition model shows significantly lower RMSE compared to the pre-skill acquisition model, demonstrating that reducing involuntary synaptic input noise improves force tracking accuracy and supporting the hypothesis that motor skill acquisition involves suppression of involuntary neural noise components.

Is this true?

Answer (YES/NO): YES